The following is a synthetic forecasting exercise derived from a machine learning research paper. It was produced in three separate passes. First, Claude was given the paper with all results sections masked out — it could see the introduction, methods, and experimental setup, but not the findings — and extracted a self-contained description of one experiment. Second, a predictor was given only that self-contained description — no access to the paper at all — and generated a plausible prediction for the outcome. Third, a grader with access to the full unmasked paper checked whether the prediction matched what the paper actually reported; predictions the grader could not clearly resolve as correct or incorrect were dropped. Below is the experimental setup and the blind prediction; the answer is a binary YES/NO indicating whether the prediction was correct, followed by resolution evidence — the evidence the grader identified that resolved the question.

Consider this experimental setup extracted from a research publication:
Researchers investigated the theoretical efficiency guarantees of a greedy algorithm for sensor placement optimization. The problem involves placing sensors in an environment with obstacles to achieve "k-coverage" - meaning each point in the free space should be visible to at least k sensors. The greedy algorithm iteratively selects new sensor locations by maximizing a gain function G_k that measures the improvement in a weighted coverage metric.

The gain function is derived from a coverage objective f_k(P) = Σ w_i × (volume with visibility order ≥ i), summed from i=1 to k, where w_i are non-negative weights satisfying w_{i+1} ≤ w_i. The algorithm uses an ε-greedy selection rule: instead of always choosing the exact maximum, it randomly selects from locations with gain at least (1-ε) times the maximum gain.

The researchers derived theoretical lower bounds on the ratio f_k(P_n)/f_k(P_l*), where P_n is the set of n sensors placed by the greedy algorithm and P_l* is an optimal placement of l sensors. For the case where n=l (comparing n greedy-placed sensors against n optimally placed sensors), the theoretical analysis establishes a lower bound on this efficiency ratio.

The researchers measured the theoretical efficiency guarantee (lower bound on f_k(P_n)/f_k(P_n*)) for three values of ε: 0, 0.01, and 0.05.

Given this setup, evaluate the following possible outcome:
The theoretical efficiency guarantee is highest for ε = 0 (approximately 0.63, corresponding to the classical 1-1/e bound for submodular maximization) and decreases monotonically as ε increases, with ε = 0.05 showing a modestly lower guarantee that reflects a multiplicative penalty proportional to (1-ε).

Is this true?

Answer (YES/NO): YES